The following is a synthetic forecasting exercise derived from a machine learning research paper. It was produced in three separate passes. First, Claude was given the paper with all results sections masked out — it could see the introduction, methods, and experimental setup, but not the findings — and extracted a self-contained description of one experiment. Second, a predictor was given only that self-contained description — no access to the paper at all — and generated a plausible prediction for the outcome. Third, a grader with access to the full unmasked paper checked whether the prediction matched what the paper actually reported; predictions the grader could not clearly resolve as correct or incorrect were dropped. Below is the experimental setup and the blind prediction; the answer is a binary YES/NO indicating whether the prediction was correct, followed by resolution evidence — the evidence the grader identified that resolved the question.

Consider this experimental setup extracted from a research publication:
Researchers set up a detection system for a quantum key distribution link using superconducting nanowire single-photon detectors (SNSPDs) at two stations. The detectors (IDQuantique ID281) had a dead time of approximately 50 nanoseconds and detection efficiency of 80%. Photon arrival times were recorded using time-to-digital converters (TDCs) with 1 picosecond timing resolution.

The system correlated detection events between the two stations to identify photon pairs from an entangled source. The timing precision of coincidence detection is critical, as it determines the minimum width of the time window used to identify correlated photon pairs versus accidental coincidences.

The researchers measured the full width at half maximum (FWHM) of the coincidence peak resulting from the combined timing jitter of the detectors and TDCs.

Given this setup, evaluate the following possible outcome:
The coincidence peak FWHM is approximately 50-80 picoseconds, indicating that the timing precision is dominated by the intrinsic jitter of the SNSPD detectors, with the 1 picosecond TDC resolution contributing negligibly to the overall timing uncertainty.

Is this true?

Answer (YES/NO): NO